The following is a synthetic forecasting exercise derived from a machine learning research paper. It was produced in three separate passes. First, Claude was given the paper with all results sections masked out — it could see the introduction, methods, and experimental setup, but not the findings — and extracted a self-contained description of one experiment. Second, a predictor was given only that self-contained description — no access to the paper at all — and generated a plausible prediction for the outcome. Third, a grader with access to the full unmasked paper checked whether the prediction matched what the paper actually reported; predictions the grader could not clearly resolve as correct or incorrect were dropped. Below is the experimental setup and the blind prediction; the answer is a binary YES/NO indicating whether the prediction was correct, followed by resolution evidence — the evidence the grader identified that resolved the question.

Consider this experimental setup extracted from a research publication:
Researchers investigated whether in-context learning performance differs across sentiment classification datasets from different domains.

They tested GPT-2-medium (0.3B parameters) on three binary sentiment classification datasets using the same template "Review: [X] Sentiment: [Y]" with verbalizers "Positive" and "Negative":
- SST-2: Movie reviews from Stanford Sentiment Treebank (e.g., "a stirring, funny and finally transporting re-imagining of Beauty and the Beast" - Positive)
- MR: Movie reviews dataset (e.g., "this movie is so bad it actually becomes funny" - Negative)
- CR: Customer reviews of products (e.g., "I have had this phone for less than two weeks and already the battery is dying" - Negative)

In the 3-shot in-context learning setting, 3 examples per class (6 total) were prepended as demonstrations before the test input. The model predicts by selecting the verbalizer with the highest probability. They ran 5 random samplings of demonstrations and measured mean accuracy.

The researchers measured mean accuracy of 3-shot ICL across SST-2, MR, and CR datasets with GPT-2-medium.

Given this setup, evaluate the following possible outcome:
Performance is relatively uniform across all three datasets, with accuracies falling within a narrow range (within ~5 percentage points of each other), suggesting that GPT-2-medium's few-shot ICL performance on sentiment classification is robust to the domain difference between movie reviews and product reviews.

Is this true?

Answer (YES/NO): NO